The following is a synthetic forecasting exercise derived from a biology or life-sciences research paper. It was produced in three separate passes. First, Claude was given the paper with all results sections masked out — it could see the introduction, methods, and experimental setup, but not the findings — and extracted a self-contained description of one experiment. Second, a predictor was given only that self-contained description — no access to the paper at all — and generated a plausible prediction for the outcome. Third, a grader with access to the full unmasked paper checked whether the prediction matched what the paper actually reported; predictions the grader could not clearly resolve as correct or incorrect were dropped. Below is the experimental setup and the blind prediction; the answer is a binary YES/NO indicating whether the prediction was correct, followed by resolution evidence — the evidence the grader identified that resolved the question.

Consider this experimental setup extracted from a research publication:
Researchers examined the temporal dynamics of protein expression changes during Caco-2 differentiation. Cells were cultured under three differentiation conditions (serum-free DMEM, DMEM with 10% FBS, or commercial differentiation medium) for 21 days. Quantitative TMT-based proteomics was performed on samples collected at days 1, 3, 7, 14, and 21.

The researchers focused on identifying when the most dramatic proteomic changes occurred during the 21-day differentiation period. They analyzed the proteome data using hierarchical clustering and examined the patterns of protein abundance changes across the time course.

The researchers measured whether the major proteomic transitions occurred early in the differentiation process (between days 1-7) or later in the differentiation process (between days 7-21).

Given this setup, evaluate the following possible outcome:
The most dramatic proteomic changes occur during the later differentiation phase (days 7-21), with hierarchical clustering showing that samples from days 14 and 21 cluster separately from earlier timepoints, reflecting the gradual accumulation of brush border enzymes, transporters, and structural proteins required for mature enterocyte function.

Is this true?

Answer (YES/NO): NO